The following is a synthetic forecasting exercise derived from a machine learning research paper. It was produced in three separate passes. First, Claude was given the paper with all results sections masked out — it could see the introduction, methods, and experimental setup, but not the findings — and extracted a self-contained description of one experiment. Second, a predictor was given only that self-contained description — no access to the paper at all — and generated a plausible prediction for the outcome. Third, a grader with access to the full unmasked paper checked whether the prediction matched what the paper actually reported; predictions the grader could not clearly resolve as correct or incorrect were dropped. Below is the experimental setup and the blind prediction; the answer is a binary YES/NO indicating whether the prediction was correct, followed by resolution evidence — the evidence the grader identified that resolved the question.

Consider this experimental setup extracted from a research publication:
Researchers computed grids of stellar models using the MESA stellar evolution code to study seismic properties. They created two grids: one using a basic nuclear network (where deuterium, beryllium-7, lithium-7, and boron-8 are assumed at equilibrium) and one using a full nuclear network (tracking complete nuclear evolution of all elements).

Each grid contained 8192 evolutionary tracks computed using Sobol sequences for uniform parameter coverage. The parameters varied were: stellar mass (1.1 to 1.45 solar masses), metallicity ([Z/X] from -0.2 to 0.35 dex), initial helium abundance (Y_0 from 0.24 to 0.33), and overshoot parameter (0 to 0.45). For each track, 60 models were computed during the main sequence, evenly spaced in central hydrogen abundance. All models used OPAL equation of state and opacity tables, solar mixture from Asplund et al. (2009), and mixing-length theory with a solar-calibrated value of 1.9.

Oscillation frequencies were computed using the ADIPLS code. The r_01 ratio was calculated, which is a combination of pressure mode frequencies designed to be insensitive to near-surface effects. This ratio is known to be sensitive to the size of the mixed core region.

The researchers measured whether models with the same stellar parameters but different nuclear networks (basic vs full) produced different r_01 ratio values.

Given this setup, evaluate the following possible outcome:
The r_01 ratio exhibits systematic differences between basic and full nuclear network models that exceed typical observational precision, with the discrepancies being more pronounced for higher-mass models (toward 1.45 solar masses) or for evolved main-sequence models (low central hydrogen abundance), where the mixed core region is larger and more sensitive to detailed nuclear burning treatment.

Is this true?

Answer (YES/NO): NO